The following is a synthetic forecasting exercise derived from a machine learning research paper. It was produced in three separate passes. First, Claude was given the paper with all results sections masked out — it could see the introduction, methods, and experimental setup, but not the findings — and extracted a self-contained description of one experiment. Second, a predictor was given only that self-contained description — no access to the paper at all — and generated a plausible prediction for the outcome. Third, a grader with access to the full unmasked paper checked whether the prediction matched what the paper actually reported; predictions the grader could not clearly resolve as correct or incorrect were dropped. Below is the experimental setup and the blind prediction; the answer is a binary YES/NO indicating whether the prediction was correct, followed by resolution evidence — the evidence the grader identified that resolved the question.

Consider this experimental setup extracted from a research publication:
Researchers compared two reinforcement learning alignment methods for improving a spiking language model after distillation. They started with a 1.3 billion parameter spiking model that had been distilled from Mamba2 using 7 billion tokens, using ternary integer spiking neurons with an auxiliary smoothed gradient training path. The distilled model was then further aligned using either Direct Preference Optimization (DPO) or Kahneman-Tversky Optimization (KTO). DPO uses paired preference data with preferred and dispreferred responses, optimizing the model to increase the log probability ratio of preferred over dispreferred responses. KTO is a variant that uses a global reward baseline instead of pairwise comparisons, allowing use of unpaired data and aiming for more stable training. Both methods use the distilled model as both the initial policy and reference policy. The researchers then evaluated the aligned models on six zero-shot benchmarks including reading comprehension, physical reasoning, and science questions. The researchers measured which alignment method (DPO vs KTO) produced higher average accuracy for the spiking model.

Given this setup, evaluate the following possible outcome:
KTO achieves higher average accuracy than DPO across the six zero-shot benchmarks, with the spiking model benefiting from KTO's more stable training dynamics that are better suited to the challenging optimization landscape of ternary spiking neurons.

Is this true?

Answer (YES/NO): YES